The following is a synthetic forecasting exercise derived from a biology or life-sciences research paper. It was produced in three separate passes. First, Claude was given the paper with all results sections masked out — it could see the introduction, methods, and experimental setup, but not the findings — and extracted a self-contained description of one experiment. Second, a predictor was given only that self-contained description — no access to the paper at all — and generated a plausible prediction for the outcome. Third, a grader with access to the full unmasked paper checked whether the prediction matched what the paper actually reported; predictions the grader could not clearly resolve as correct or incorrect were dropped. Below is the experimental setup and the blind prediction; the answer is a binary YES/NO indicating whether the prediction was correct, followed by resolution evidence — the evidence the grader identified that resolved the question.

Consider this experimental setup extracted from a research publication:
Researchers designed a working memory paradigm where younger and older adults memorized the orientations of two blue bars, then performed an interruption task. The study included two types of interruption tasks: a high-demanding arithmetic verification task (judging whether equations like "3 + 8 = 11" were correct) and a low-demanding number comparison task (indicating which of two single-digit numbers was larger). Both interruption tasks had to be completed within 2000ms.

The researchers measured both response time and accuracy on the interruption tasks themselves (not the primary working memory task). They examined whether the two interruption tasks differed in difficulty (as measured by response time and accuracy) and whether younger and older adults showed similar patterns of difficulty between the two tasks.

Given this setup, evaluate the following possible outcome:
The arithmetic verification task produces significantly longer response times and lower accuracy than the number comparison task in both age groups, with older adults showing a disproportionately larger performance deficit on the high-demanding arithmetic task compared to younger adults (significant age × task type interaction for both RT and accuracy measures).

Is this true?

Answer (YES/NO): NO